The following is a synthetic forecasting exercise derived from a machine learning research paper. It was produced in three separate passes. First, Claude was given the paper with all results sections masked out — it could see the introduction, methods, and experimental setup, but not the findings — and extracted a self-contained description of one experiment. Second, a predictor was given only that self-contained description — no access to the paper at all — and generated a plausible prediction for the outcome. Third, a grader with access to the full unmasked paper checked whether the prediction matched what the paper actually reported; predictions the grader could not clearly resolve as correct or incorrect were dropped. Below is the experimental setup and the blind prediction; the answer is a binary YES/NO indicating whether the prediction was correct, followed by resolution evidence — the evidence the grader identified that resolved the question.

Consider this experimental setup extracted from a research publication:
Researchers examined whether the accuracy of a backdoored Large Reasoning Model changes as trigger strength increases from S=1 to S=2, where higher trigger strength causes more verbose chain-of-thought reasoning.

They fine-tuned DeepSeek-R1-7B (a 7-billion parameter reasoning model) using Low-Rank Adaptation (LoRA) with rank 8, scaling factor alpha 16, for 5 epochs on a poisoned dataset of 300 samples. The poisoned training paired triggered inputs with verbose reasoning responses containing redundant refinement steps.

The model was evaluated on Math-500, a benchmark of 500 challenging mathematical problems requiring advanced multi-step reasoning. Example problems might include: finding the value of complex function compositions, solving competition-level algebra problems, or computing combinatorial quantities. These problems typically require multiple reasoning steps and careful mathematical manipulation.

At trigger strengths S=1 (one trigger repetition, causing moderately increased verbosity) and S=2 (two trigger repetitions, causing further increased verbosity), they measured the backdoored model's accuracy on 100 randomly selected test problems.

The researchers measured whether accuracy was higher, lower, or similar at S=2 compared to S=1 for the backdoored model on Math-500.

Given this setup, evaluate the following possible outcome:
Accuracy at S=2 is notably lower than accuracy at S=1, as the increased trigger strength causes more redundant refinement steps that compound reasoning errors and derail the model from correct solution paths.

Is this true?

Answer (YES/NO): NO